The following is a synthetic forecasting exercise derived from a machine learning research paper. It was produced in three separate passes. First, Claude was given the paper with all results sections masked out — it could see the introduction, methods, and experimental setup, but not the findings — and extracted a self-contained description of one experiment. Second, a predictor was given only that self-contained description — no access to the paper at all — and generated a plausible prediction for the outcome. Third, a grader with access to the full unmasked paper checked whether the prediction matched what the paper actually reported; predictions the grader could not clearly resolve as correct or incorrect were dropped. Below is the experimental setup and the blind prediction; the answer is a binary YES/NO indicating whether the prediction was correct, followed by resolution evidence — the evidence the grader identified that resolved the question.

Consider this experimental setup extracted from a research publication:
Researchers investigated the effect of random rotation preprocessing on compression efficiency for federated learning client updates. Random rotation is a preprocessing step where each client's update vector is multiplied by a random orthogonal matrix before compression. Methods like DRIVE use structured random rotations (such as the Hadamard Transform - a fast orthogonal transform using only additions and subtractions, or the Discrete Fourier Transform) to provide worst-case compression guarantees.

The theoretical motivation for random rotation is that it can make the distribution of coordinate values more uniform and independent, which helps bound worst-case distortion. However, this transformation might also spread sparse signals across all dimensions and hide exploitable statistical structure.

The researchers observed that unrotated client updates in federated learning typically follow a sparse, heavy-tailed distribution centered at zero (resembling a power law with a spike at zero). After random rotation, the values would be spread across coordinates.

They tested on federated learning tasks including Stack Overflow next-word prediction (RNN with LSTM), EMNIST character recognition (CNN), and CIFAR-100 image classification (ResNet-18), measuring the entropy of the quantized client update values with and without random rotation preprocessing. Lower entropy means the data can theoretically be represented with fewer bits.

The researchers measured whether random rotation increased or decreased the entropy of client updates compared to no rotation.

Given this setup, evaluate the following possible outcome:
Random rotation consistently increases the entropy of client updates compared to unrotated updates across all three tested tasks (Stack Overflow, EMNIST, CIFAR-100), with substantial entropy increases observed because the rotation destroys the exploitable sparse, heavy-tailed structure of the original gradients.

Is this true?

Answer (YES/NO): NO